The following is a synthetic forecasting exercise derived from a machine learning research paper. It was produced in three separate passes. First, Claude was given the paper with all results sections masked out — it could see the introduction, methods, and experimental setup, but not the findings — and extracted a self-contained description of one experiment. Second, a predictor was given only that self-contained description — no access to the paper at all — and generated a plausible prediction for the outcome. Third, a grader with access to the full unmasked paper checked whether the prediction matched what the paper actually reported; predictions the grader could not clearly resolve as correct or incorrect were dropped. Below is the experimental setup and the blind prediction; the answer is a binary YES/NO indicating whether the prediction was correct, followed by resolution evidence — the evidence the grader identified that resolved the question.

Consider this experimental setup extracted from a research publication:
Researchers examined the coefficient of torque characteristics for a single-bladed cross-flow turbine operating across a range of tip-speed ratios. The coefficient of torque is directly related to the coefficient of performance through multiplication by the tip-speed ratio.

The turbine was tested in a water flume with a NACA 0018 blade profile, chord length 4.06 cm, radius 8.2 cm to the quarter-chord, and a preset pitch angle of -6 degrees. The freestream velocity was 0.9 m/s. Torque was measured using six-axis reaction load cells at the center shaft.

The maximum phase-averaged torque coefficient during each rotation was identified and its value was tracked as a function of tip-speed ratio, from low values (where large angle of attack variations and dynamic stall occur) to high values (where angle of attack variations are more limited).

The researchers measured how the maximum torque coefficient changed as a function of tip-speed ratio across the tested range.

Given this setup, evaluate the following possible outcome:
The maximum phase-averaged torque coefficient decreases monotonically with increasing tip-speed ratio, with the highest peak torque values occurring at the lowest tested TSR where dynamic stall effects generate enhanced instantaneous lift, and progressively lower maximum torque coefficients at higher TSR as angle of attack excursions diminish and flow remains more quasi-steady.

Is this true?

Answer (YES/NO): NO